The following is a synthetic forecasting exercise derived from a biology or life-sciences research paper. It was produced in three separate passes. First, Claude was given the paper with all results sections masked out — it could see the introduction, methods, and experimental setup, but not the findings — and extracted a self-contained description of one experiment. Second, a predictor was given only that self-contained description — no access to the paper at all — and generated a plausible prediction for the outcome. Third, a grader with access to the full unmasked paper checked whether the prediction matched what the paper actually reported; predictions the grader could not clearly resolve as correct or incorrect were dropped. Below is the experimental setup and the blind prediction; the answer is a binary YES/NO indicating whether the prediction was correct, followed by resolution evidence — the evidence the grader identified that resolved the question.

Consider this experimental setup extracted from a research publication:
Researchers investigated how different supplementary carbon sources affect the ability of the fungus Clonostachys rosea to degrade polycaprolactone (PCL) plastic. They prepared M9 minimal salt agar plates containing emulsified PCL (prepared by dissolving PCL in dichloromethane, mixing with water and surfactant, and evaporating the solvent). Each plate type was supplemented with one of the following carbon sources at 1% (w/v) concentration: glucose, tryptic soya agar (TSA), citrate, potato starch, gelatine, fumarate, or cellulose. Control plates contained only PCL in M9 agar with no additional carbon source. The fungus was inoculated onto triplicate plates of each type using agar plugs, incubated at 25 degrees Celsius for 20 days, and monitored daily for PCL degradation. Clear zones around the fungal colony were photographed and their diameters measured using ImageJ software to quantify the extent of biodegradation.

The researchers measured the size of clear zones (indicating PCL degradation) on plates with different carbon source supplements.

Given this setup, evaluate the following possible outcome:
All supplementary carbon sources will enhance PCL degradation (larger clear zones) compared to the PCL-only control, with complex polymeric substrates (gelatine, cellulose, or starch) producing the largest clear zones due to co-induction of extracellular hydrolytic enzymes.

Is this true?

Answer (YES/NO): NO